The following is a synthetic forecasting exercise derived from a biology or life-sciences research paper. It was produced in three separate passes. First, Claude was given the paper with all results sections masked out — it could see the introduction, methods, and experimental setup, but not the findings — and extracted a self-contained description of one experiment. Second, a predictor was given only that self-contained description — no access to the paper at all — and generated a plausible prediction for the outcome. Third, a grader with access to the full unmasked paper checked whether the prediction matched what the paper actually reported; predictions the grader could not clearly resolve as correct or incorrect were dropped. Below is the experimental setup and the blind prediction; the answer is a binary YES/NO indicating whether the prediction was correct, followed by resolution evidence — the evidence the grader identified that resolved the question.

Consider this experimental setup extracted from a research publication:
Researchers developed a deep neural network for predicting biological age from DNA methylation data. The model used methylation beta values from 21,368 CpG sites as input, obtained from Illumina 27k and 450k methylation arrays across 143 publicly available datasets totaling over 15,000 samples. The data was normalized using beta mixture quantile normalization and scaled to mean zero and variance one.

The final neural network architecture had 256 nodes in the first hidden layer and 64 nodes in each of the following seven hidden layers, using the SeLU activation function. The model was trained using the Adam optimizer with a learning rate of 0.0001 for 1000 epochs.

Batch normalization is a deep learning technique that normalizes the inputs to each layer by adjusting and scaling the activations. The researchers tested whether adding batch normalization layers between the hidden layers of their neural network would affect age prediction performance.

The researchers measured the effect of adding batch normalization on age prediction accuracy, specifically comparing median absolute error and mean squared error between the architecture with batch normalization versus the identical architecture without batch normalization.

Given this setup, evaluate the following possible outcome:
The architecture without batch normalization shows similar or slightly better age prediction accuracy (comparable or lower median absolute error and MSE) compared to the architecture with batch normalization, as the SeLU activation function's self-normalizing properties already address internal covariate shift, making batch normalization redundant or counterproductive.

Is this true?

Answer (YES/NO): YES